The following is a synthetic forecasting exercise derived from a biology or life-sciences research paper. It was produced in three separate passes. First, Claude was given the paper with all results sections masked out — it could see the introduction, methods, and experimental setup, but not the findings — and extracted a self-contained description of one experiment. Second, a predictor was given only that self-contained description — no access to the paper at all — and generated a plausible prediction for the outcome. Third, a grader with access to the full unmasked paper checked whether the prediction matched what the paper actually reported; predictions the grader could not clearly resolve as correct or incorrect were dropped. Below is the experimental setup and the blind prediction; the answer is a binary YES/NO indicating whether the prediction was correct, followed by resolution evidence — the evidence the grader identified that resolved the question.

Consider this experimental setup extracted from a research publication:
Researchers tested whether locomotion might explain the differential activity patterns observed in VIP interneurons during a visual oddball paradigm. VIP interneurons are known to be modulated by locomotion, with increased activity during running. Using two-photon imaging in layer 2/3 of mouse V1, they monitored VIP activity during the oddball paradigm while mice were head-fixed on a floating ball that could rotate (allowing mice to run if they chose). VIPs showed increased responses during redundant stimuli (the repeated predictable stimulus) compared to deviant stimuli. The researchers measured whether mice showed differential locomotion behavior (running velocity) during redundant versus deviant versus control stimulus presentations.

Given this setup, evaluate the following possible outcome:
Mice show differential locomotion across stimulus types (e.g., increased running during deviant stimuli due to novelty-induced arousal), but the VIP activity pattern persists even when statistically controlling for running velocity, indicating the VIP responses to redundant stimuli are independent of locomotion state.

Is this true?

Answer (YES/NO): NO